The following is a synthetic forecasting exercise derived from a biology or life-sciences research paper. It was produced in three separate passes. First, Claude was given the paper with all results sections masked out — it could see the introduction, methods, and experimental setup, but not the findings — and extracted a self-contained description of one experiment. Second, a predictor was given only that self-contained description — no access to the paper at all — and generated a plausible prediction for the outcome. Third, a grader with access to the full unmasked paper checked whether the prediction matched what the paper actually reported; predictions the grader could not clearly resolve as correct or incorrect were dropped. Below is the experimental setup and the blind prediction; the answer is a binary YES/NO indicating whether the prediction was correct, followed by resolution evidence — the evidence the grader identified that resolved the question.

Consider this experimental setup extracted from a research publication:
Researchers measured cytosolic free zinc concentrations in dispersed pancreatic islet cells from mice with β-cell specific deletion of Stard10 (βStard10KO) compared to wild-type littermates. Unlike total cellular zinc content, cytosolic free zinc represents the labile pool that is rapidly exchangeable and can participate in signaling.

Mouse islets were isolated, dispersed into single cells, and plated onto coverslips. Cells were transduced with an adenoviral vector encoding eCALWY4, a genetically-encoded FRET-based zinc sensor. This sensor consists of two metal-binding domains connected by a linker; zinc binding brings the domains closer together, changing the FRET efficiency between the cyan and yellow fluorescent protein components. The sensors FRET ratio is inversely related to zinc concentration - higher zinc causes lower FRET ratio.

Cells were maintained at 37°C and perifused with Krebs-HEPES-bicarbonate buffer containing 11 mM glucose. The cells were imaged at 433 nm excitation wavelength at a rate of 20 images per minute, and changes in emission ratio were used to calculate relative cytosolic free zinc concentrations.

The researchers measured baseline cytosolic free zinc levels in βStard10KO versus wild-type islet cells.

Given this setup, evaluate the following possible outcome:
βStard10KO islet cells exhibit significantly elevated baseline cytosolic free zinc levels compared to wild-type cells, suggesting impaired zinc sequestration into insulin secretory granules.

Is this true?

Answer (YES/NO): NO